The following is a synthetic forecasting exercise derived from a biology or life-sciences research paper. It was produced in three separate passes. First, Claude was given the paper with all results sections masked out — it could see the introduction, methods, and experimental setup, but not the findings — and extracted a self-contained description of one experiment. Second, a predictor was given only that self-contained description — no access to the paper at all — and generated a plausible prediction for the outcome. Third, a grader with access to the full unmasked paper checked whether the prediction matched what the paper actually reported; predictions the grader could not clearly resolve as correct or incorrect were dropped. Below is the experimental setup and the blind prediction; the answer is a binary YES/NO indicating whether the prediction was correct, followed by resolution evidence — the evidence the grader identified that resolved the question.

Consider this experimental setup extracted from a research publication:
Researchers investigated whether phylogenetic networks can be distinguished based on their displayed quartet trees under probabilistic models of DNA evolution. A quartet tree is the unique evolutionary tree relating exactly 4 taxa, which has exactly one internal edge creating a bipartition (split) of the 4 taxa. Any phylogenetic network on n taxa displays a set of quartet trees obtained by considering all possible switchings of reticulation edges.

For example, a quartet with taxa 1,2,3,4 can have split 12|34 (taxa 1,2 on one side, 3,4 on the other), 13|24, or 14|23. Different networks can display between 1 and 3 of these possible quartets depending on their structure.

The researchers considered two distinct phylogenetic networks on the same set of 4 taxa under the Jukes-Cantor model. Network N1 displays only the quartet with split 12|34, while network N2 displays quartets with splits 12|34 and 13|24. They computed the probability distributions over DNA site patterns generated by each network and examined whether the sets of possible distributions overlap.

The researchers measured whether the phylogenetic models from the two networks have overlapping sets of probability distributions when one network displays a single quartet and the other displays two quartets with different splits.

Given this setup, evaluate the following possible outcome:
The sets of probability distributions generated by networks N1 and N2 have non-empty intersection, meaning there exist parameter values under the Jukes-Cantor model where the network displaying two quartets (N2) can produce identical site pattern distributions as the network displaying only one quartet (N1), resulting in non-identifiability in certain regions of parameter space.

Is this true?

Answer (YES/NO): NO